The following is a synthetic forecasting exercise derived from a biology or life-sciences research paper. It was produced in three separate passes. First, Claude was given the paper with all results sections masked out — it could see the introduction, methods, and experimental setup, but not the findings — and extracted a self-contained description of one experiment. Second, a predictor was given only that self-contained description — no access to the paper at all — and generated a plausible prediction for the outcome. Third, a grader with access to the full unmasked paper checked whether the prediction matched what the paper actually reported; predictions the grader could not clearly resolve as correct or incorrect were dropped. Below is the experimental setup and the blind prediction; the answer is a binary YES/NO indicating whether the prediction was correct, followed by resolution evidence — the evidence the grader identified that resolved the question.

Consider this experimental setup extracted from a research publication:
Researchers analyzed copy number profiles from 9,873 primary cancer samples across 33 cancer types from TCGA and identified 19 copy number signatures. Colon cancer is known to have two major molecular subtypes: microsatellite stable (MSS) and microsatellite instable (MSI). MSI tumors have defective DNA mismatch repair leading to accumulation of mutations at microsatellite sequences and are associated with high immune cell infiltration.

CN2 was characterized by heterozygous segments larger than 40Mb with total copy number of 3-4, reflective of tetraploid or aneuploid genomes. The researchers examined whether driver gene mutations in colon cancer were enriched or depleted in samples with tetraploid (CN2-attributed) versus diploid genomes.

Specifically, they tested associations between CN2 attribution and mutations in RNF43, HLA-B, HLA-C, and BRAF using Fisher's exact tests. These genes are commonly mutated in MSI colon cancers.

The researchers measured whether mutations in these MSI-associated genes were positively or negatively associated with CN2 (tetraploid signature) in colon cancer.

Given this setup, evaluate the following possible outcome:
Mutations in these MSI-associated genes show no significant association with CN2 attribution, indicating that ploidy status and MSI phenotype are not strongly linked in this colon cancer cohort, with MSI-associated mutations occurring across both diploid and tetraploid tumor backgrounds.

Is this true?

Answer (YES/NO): NO